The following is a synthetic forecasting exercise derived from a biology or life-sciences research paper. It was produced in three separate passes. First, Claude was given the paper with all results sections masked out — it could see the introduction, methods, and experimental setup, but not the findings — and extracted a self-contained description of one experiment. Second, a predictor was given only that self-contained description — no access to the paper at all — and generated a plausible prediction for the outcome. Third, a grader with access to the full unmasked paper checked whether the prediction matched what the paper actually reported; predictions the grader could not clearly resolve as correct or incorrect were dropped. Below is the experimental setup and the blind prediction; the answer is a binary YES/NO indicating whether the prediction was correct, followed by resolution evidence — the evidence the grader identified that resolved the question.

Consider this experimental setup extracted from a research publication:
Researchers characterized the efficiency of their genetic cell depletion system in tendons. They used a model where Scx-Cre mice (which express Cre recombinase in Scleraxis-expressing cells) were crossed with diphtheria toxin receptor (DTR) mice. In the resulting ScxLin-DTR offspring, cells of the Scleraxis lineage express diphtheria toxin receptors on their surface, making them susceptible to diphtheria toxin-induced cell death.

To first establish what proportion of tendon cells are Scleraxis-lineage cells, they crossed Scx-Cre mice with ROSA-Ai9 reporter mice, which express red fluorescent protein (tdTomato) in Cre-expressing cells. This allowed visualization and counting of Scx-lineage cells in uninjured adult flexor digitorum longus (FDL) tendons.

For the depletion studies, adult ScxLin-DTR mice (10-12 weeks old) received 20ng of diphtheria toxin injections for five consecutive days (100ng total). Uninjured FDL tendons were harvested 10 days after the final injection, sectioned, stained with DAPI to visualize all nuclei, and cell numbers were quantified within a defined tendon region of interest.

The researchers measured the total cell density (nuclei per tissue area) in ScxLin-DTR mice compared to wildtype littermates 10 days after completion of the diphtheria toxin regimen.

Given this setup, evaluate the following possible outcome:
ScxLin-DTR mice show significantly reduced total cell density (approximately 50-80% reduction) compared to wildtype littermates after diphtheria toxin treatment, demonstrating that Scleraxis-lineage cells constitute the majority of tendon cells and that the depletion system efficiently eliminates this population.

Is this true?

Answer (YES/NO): NO